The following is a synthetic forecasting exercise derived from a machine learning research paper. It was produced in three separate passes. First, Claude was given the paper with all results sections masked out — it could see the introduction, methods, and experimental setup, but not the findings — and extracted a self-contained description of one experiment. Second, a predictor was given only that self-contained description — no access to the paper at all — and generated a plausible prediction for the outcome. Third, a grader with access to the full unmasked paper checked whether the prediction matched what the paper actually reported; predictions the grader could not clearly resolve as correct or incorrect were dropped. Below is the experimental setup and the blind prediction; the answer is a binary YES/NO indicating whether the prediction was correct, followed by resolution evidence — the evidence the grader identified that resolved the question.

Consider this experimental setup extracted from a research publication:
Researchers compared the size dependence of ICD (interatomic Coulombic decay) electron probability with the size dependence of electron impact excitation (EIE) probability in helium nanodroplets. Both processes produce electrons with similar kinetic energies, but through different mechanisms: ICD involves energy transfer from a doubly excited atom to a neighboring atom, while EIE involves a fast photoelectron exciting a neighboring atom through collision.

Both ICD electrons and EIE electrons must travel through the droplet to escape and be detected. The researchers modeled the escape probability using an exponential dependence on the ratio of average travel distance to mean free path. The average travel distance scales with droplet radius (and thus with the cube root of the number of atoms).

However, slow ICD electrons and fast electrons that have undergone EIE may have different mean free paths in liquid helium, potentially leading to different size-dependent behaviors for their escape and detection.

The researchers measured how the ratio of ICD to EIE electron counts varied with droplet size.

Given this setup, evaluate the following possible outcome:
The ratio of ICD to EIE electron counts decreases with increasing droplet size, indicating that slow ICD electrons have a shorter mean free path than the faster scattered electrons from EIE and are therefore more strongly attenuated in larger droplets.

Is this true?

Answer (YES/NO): NO